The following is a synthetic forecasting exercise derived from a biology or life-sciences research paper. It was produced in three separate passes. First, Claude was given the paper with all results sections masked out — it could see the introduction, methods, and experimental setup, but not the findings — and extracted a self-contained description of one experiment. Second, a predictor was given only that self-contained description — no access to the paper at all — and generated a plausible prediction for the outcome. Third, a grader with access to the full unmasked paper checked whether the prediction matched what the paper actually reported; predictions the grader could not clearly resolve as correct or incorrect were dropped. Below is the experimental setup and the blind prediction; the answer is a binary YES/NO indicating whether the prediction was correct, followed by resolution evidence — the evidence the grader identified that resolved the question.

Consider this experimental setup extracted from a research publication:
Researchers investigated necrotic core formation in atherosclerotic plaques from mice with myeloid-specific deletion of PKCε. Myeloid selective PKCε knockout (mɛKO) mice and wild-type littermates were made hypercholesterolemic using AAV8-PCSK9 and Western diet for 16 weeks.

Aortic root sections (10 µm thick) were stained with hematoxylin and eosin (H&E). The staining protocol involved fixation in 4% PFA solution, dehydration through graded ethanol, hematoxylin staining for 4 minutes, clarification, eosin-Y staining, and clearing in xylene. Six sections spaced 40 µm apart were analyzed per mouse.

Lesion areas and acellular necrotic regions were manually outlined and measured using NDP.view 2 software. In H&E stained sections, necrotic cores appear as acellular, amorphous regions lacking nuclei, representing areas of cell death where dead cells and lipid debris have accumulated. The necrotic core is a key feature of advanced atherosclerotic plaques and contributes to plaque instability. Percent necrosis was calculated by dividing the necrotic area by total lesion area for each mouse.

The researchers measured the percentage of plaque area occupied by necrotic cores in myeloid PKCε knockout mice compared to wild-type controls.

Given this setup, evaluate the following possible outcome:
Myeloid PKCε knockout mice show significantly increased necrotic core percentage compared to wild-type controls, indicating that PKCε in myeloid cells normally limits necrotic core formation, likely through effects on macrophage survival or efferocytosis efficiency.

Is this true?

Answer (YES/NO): YES